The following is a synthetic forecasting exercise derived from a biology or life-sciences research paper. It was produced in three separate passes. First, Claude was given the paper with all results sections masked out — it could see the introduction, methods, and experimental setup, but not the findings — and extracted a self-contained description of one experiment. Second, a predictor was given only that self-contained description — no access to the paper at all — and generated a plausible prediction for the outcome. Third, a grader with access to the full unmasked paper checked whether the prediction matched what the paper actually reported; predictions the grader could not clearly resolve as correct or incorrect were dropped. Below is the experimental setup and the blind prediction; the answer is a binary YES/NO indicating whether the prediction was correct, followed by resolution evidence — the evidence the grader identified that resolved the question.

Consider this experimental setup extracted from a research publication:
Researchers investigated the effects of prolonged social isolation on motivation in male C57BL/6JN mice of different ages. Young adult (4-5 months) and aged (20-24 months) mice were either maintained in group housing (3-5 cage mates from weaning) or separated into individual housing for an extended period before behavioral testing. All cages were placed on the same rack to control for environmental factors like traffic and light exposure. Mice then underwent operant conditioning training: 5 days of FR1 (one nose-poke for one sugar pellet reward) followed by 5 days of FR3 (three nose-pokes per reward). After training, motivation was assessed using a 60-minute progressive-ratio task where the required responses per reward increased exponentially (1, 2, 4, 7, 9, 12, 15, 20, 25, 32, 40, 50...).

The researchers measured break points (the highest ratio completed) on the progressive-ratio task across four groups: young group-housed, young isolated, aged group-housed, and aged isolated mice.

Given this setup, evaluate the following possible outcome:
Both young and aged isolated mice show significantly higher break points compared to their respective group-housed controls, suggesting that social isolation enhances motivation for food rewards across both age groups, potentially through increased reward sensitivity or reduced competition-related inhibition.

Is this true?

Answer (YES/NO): NO